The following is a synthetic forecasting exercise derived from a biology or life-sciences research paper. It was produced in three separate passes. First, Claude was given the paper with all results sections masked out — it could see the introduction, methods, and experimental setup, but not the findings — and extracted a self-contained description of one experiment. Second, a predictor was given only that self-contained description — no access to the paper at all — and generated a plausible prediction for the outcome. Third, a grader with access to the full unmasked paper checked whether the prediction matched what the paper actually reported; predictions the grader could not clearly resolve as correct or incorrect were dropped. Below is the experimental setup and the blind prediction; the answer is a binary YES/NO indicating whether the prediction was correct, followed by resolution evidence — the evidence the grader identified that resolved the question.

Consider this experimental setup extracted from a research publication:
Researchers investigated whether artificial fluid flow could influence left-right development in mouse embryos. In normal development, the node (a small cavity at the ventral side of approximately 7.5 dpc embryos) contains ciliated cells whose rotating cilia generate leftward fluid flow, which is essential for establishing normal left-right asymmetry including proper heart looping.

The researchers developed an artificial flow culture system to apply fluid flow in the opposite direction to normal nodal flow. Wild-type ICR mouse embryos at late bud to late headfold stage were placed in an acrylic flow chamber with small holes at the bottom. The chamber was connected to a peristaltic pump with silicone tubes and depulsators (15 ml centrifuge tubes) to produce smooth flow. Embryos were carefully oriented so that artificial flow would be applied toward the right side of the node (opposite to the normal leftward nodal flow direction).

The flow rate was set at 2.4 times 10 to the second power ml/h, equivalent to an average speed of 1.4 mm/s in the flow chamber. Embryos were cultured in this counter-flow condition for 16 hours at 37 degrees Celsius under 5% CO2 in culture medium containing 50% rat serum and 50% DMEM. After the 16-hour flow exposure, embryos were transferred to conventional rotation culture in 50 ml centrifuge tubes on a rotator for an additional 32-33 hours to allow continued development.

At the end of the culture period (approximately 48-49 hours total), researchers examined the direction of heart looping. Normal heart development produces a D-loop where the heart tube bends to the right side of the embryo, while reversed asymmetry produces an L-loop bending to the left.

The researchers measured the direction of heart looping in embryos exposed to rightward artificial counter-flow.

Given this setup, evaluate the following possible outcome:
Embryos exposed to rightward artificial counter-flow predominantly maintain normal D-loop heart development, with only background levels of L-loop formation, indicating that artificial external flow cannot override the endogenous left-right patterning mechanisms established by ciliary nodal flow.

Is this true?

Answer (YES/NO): NO